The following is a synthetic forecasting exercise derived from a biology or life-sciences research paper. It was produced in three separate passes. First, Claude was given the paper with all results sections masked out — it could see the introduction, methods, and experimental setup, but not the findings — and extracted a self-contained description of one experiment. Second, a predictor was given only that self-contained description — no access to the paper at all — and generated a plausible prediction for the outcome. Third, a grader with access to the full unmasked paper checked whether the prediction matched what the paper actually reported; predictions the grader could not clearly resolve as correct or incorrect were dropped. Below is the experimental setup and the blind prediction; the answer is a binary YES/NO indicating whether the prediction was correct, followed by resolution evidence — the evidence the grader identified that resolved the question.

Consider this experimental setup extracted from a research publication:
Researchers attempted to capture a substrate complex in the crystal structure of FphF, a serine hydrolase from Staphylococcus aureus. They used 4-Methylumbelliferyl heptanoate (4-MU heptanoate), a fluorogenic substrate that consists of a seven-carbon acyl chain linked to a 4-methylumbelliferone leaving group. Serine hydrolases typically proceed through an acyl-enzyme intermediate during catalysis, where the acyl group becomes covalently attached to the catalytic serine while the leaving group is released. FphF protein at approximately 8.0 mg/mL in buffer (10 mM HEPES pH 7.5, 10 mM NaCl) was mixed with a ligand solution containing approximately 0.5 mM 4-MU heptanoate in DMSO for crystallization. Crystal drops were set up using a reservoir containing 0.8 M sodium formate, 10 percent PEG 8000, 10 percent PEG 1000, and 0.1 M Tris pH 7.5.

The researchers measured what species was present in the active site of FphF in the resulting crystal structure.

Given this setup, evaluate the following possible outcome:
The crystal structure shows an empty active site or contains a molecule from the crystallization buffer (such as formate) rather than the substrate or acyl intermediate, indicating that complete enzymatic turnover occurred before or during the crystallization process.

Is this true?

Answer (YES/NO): NO